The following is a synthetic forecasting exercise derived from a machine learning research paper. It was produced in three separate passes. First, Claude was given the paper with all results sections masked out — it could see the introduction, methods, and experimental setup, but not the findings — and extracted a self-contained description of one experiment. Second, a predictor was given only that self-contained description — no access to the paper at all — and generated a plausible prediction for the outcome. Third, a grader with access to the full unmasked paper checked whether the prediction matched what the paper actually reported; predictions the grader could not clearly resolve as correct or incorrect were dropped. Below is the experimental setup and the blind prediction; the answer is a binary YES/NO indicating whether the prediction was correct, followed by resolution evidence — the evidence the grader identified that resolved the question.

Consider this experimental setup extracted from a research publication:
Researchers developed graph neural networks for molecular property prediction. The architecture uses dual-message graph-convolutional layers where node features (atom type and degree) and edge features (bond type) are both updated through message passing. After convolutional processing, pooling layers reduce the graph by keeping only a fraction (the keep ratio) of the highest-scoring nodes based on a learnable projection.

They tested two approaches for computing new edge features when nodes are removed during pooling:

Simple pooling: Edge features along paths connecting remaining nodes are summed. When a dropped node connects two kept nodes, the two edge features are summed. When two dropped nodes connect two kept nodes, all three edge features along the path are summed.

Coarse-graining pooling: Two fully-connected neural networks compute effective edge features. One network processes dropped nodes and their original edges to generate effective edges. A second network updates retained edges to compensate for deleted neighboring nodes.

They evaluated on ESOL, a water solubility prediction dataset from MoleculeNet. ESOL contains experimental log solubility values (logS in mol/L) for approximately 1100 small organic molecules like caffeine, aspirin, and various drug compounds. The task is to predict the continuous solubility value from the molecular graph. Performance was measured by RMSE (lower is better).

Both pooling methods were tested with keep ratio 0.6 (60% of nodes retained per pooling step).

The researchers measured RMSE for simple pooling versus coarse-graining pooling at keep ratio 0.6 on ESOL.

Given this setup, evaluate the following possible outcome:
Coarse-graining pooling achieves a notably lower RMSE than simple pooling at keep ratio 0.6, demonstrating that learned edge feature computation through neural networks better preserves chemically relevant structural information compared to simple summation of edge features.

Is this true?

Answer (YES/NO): NO